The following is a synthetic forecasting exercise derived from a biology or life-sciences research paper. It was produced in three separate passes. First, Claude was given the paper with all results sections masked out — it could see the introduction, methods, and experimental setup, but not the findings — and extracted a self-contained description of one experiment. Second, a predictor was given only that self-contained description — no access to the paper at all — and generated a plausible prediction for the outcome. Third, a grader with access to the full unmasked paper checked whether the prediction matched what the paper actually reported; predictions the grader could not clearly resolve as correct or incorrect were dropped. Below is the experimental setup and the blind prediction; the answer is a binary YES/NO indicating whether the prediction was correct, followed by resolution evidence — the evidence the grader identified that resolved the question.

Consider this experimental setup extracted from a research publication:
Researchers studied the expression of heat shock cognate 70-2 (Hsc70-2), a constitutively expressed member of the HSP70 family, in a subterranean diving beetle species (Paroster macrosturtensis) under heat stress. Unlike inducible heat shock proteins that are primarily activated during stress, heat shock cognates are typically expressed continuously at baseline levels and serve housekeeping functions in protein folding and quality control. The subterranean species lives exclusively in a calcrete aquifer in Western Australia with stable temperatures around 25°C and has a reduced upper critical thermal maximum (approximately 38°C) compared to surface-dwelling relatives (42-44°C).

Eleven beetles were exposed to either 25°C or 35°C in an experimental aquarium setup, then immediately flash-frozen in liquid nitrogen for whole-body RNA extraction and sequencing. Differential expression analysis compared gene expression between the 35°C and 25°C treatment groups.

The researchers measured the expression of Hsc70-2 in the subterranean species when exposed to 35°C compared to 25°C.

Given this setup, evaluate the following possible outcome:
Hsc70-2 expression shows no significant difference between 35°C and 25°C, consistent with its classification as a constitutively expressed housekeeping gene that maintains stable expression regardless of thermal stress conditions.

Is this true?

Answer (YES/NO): NO